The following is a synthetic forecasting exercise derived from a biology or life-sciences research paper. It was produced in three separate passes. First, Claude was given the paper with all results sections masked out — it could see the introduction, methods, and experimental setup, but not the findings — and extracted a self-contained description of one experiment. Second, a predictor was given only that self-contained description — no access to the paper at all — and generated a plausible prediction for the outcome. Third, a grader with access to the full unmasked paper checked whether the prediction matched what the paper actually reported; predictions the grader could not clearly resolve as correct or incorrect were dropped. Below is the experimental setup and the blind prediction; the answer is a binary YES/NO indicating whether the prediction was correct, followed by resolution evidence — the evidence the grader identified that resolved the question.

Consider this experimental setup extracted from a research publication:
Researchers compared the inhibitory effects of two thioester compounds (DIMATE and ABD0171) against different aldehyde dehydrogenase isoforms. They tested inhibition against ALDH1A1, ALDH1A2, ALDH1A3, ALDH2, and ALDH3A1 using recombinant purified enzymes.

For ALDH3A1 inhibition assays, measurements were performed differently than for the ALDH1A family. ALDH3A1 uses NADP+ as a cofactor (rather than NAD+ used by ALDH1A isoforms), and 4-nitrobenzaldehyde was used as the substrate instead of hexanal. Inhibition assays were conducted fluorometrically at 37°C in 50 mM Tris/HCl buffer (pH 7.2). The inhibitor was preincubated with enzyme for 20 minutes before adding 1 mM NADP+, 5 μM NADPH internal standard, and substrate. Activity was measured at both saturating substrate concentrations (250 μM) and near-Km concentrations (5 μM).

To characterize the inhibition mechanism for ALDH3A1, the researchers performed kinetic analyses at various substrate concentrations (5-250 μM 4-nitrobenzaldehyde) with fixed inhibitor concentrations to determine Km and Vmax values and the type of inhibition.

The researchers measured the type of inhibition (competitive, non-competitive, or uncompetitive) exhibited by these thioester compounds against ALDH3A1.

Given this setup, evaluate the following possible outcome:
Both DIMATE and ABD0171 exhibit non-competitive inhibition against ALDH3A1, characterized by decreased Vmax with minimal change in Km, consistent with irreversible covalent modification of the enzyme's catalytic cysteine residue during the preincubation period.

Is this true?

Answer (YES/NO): NO